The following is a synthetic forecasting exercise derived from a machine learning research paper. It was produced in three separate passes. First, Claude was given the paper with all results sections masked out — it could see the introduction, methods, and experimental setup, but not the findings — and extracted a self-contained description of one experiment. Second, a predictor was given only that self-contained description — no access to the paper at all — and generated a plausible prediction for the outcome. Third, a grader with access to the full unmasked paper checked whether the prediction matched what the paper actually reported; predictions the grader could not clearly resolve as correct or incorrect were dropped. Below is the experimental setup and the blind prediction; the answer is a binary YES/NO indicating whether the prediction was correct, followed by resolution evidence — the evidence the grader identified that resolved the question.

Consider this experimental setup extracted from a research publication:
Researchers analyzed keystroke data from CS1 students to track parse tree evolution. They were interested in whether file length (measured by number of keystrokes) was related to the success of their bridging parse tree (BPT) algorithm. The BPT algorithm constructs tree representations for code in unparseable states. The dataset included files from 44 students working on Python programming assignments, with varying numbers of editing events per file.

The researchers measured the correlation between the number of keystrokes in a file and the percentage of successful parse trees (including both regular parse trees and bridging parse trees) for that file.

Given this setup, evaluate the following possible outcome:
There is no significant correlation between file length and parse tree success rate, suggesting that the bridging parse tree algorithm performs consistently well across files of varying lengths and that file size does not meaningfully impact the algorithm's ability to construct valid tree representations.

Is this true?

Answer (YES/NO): YES